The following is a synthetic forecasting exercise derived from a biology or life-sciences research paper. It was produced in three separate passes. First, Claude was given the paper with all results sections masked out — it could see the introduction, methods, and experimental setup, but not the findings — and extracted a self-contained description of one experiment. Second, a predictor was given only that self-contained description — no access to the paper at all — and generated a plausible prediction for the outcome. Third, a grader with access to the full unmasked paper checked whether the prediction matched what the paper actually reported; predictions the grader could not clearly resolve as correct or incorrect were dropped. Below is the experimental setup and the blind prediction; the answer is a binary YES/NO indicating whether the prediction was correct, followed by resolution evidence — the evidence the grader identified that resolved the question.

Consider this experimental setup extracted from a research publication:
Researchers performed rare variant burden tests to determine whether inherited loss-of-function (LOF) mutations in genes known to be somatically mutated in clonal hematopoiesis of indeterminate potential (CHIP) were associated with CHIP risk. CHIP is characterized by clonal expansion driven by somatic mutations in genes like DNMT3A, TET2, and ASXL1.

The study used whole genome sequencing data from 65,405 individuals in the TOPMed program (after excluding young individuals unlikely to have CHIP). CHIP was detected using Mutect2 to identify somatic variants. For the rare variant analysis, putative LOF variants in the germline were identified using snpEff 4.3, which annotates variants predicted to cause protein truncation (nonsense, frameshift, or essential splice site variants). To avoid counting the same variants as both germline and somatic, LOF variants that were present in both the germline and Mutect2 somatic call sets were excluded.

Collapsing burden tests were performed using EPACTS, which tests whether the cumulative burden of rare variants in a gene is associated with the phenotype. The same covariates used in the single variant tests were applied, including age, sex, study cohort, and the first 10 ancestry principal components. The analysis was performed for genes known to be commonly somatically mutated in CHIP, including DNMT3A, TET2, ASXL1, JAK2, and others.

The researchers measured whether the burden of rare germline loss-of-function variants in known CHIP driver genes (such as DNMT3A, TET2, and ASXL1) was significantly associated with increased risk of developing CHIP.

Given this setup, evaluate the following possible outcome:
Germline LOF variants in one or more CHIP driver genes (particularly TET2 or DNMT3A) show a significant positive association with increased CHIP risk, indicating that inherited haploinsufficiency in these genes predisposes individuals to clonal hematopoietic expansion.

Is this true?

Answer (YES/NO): NO